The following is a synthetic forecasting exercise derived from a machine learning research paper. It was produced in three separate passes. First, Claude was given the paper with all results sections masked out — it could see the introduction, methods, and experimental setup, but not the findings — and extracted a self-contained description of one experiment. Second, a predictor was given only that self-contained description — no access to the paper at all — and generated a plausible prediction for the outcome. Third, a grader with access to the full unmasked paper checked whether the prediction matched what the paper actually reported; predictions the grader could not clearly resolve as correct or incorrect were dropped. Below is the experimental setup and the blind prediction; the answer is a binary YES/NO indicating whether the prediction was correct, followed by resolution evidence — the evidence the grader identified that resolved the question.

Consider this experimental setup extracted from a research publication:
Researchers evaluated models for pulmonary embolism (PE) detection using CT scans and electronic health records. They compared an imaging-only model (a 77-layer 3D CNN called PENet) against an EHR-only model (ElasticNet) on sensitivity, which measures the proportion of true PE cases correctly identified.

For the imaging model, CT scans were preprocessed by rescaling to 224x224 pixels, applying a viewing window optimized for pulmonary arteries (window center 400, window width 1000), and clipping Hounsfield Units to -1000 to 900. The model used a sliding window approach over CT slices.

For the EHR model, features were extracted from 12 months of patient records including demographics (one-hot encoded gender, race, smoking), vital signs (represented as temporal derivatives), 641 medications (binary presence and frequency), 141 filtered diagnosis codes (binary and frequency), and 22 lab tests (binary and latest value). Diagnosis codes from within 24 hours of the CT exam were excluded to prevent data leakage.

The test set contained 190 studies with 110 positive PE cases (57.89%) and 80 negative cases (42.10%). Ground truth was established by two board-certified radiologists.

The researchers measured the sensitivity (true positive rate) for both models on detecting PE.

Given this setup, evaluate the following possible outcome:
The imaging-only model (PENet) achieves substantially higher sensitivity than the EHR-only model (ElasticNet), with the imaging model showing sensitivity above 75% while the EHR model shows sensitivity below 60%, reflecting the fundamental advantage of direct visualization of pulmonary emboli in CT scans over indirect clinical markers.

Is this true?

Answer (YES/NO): NO